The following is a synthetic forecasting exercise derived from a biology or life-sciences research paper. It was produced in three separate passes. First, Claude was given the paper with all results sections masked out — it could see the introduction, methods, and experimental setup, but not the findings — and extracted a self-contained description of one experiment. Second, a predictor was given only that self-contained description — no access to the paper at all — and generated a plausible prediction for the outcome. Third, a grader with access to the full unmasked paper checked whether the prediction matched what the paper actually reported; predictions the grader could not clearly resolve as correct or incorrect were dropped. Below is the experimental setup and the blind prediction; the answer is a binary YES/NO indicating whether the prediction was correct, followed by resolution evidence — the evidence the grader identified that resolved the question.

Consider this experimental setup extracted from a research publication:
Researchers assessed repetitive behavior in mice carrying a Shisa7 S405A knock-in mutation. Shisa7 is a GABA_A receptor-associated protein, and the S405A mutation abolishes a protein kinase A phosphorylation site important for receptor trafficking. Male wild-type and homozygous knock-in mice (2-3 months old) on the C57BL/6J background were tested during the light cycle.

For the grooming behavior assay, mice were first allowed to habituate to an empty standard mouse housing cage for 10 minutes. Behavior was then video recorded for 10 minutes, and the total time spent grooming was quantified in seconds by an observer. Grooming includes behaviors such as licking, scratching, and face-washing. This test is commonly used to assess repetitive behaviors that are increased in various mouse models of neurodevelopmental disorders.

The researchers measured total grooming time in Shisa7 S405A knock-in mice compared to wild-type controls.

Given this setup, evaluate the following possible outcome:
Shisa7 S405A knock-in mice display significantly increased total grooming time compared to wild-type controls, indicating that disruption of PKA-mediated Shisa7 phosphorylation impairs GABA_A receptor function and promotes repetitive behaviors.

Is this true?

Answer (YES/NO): YES